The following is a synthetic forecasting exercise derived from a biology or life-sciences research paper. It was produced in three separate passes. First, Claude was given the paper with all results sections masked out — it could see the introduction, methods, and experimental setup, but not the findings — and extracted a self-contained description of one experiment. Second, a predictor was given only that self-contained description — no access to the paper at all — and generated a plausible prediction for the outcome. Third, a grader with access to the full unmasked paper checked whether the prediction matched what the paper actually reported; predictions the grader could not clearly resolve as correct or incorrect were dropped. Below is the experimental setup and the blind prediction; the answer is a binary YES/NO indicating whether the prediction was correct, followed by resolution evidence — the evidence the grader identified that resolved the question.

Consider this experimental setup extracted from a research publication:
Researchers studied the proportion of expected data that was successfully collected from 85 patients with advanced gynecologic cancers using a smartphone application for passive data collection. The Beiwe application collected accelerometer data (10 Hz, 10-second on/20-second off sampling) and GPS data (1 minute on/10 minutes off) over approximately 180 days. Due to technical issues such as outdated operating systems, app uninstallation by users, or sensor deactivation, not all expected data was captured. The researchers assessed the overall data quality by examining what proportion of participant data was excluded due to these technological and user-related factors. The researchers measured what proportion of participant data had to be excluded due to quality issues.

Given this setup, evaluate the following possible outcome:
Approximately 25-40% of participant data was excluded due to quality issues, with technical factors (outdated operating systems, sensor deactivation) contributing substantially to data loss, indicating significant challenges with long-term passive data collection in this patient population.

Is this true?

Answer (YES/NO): YES